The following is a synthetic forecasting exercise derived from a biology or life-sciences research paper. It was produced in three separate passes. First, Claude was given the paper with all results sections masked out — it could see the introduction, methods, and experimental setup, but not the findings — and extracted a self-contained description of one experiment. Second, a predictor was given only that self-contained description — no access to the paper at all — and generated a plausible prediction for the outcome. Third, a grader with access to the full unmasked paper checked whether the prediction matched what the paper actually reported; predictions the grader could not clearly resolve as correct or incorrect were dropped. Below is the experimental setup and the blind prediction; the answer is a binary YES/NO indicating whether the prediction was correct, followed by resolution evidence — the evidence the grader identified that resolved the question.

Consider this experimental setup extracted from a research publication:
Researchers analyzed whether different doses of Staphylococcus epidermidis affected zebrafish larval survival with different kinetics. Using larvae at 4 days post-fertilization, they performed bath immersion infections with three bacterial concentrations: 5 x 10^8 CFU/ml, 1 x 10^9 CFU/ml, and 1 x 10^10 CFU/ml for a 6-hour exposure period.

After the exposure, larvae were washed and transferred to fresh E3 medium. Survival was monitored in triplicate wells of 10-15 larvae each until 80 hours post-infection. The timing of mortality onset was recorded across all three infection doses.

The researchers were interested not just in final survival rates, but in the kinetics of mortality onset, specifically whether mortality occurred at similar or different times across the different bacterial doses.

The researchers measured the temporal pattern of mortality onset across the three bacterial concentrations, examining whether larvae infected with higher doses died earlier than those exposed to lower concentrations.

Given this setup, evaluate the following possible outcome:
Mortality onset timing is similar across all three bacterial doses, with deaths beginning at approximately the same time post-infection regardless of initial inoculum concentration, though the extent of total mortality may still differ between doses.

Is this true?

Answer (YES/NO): NO